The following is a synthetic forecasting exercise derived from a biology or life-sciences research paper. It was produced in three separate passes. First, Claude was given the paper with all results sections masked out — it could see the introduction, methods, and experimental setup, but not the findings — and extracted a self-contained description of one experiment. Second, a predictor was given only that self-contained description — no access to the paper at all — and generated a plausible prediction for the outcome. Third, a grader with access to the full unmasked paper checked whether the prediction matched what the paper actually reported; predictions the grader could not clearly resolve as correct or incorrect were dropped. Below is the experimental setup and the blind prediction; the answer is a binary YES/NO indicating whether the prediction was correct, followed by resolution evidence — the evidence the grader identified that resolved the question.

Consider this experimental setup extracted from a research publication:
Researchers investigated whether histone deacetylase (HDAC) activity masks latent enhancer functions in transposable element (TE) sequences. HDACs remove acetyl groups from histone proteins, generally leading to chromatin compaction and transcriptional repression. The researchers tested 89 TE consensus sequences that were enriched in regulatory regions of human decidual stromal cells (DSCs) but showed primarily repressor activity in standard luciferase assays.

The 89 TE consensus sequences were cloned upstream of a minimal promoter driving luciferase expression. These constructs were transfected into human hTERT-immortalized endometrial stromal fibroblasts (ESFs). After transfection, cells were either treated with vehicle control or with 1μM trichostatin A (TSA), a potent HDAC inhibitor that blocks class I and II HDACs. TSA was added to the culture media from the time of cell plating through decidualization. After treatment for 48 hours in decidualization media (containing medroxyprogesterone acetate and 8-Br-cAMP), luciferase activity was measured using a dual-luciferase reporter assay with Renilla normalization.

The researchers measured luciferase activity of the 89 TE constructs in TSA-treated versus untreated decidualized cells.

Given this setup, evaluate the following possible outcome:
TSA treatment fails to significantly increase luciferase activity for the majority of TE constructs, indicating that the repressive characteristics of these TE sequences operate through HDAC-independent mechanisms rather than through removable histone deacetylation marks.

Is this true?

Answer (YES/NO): NO